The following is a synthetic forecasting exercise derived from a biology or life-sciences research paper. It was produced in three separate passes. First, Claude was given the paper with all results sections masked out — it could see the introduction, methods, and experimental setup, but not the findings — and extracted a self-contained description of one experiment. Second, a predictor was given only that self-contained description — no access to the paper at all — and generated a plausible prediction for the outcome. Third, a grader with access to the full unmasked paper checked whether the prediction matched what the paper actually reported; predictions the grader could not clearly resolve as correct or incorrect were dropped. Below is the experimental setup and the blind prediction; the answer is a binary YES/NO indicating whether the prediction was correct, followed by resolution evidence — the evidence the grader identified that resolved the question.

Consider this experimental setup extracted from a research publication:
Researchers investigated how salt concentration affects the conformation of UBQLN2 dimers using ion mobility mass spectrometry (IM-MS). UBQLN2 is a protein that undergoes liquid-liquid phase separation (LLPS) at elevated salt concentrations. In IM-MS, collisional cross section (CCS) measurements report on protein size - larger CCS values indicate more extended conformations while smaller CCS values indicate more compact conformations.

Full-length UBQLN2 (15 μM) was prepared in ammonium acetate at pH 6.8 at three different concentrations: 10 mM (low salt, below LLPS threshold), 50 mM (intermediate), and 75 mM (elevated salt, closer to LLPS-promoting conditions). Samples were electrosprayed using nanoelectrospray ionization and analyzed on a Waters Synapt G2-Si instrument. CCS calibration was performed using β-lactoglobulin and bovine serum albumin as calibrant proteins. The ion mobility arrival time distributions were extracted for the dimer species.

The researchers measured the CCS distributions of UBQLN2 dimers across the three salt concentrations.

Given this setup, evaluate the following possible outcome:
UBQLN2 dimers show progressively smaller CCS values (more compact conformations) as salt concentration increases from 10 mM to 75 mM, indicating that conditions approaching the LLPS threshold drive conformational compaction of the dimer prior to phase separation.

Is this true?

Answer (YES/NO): NO